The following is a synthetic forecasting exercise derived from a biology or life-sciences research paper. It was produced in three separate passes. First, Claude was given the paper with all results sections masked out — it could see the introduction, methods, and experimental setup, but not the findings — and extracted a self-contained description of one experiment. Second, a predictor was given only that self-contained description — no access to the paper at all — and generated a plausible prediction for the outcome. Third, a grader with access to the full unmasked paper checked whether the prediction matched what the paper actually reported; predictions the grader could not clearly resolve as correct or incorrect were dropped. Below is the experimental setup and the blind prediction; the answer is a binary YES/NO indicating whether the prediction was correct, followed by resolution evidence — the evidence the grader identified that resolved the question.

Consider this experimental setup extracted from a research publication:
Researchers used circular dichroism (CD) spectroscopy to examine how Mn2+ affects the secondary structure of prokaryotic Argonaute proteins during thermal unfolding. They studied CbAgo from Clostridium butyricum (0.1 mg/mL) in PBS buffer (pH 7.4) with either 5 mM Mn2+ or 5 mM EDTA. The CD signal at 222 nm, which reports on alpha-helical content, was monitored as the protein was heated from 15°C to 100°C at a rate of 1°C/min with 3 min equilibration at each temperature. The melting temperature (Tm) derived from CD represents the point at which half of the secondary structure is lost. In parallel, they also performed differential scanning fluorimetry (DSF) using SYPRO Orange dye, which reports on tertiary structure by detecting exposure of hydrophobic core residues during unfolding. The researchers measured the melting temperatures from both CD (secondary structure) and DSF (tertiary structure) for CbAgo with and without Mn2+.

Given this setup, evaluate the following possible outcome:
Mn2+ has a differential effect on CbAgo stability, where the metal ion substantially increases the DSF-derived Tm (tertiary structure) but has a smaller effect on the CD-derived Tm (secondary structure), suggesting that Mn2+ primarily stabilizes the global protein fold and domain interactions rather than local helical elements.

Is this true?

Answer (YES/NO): NO